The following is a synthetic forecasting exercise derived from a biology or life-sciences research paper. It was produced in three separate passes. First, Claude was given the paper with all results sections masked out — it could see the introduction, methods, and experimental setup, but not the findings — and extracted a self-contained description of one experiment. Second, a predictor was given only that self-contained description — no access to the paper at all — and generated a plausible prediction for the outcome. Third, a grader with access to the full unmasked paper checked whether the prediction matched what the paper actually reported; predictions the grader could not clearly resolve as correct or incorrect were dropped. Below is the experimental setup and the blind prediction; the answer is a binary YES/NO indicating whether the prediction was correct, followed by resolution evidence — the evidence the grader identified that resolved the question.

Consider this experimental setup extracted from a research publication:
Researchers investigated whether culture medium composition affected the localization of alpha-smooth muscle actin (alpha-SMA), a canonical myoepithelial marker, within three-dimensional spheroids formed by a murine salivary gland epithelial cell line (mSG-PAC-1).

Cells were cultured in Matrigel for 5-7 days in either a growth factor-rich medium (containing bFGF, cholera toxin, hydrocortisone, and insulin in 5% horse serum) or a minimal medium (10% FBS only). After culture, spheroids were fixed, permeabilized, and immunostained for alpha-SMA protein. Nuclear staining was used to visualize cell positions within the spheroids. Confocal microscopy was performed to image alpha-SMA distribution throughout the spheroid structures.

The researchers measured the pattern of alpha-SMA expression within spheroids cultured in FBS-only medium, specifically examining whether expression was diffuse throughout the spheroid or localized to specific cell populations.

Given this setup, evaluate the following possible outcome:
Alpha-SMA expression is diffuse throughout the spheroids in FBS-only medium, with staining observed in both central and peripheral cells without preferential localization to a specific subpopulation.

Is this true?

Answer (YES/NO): NO